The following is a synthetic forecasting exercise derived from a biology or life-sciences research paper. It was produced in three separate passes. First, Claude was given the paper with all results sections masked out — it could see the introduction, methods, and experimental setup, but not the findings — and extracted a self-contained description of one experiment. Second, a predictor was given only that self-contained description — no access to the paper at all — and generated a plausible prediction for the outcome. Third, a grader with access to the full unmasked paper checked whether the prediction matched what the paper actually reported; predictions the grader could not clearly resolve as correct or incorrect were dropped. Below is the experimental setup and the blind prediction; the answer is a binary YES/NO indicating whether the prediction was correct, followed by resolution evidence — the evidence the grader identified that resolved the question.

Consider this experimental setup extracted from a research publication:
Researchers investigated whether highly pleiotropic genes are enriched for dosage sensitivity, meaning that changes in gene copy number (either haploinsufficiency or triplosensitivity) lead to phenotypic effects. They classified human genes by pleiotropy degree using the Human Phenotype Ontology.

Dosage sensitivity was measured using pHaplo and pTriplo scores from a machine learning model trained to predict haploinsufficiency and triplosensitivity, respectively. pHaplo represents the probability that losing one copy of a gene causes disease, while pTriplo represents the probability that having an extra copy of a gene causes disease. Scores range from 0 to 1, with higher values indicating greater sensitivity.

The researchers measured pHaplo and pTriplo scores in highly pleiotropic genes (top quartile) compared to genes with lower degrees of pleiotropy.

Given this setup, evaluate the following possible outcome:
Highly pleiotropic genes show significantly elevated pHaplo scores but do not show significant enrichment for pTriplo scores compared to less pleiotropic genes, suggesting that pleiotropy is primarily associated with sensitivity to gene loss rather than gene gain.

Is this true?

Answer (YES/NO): NO